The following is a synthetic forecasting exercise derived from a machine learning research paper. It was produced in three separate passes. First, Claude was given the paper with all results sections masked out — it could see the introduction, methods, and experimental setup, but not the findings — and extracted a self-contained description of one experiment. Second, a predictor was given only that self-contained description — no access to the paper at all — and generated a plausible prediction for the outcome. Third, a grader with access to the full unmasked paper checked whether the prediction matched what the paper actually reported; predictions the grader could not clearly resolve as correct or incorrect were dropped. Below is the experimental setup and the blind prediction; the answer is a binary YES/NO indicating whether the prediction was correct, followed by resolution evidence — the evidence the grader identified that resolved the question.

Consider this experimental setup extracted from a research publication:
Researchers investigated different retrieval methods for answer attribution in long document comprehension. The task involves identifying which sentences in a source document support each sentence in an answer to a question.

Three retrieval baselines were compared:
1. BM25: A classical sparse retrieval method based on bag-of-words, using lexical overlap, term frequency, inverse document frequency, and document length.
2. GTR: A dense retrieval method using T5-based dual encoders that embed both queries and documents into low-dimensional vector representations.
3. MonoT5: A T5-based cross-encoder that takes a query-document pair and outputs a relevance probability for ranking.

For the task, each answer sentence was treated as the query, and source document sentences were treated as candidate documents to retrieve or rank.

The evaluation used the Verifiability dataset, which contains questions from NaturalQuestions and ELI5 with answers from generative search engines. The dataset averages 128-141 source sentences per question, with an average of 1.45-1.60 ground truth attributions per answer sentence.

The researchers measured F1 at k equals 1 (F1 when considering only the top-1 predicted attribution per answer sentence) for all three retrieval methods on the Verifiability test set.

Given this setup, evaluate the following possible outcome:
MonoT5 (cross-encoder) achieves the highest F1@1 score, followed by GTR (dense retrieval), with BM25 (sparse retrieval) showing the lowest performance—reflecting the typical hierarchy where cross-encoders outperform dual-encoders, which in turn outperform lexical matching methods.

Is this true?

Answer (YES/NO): NO